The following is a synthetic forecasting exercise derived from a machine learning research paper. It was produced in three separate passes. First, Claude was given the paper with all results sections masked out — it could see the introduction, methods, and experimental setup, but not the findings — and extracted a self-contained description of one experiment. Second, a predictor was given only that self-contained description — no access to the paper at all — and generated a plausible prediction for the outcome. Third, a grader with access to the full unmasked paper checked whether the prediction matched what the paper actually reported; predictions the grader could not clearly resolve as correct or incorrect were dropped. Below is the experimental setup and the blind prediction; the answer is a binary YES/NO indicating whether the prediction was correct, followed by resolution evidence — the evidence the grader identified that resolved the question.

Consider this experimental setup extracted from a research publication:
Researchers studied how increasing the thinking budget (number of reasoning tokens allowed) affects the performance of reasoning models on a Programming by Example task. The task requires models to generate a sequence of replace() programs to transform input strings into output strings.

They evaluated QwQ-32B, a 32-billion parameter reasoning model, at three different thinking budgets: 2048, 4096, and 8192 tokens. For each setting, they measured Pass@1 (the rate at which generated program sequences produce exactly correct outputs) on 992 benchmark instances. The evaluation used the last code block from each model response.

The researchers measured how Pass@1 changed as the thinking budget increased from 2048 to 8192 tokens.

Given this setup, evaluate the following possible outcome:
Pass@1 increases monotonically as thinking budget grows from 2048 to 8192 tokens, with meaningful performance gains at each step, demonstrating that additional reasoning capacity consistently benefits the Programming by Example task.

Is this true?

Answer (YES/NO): YES